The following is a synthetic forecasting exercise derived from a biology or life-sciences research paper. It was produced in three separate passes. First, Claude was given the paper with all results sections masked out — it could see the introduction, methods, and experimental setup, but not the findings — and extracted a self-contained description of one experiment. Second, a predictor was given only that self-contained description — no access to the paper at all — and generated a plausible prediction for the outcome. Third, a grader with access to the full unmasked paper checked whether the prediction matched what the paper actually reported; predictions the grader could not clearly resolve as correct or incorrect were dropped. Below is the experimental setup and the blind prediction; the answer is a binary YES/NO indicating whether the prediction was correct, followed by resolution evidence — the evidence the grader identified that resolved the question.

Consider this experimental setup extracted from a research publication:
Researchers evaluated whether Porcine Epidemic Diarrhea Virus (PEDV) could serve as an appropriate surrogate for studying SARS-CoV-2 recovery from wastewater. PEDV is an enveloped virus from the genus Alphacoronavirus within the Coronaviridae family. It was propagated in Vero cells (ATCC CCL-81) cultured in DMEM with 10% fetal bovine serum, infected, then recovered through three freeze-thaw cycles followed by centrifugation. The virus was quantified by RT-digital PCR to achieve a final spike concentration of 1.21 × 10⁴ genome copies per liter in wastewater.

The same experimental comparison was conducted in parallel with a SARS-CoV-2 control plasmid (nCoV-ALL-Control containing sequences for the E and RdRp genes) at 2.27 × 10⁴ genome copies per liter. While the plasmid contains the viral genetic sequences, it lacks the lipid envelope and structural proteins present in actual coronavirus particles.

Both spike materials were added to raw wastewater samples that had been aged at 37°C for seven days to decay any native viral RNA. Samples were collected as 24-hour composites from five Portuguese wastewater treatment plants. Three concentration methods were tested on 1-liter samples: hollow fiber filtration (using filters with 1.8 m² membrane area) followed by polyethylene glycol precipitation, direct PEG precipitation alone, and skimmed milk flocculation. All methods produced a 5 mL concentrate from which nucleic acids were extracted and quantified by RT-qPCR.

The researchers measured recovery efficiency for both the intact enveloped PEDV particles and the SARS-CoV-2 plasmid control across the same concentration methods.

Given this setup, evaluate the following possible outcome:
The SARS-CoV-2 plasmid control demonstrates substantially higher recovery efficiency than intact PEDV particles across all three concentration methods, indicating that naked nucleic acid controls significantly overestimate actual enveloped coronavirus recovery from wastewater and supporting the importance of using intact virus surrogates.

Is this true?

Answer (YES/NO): NO